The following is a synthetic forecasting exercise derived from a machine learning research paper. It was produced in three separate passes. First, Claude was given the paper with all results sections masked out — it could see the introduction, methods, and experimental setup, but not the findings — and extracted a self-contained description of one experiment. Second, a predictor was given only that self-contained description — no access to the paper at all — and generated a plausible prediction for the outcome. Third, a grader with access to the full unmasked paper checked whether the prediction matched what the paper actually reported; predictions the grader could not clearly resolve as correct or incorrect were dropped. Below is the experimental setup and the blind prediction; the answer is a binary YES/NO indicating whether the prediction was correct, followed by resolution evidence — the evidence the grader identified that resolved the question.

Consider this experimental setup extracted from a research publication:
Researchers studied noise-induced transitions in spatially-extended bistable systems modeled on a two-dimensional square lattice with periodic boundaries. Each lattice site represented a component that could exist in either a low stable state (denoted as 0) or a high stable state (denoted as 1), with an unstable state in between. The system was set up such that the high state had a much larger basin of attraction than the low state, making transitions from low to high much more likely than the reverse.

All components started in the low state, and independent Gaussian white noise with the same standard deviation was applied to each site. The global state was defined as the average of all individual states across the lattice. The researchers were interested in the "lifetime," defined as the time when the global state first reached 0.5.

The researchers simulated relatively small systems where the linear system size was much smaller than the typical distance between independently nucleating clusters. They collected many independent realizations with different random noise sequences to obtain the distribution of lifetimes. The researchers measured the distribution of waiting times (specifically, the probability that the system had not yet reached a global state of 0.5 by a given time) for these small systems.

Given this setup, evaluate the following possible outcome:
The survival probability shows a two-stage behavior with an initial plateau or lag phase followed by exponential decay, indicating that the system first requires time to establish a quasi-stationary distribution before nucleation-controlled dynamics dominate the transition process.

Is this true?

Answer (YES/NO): NO